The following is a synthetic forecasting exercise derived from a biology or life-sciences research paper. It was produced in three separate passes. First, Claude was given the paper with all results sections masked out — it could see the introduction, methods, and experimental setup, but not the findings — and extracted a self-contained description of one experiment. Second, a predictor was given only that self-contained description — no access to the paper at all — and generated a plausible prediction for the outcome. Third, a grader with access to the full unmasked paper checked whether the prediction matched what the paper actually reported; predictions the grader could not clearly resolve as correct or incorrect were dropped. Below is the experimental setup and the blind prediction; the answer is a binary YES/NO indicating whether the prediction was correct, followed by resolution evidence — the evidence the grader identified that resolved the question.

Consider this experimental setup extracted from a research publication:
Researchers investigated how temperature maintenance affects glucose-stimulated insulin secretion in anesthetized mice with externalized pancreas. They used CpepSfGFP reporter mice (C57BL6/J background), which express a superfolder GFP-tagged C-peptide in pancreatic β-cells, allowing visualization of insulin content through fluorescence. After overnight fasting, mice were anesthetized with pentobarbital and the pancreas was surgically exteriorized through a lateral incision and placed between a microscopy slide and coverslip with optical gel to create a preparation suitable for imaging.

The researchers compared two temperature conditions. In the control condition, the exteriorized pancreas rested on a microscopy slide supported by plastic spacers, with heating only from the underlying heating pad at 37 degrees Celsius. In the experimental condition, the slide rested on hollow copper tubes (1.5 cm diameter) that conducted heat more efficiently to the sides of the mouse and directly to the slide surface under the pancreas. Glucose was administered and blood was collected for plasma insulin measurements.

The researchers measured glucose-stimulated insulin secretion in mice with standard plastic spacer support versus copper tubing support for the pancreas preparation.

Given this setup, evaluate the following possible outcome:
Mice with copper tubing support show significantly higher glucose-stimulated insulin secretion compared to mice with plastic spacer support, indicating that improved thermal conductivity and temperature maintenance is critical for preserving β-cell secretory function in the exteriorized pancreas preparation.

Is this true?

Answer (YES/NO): YES